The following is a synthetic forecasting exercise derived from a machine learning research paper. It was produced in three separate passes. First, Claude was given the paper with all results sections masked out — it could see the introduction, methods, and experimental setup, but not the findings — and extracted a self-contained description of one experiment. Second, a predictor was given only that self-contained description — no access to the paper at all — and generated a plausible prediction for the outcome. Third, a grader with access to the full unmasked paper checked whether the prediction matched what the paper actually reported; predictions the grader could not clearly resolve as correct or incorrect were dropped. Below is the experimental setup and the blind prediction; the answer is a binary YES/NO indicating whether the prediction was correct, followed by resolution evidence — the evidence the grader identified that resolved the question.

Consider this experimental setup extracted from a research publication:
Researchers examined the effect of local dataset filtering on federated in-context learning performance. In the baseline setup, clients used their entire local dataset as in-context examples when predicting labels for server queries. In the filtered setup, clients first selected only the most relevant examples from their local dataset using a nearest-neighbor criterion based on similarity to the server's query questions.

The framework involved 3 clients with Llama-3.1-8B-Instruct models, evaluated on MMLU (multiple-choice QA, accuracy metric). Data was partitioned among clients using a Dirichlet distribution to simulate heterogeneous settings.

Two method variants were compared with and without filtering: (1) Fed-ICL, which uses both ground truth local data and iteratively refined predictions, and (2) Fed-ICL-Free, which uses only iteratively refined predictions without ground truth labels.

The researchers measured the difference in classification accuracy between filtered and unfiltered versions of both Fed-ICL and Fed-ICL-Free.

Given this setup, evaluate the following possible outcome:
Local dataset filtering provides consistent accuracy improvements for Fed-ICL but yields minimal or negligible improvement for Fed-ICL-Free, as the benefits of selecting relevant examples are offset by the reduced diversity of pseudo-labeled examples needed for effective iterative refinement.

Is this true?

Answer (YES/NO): NO